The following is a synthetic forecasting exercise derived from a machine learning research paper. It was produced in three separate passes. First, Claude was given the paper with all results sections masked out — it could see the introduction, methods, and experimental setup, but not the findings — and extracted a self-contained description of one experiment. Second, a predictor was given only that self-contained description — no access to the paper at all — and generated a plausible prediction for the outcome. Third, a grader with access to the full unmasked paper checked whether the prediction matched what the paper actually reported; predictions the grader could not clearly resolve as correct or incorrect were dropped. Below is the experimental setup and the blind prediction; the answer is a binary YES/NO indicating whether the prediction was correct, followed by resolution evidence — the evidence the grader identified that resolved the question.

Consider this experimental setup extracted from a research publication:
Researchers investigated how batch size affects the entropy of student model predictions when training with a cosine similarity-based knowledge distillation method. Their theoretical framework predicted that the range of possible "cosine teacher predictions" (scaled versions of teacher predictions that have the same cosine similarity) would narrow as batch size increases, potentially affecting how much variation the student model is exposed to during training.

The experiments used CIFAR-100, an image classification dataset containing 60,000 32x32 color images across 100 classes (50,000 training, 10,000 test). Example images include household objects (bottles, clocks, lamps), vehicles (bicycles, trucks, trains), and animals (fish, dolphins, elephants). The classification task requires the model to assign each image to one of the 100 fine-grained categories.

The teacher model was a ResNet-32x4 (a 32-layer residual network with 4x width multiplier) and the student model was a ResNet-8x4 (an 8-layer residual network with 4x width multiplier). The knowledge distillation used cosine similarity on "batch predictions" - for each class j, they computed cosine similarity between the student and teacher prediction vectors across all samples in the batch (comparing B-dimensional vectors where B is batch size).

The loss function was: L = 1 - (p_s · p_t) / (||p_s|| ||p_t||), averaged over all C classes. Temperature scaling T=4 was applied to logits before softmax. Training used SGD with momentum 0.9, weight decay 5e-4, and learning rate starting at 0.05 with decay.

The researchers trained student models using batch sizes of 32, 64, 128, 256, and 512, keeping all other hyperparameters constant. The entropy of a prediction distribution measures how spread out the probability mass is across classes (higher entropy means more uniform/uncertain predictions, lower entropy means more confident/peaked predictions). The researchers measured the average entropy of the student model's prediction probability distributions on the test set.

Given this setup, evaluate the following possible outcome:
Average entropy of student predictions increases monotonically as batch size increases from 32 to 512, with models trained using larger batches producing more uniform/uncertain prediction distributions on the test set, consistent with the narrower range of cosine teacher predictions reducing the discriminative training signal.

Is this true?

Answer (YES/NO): NO